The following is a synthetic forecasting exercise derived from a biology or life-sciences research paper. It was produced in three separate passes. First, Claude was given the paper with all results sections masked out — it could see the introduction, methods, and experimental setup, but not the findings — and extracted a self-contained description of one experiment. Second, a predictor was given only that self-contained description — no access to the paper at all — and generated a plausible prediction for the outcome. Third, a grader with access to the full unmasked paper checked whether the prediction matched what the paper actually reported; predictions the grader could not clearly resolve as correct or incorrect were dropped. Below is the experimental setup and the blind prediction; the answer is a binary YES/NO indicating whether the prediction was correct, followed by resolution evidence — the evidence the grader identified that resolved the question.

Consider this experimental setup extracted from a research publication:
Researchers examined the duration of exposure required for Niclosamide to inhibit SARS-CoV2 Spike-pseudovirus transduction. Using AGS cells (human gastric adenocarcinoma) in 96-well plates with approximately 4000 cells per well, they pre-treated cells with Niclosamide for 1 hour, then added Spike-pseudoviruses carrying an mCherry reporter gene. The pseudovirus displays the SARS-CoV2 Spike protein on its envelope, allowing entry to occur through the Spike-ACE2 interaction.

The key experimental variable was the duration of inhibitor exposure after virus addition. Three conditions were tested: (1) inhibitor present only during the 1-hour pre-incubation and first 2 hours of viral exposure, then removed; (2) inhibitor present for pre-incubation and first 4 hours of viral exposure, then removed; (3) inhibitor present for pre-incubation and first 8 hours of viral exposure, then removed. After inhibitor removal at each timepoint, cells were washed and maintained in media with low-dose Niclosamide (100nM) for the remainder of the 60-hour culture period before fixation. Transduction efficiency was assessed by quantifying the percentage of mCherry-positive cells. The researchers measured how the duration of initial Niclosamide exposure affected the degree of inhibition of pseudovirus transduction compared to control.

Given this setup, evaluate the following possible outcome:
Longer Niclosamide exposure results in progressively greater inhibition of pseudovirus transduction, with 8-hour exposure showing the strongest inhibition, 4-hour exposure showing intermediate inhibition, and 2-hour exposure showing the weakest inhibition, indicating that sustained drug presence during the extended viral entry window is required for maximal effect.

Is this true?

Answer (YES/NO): NO